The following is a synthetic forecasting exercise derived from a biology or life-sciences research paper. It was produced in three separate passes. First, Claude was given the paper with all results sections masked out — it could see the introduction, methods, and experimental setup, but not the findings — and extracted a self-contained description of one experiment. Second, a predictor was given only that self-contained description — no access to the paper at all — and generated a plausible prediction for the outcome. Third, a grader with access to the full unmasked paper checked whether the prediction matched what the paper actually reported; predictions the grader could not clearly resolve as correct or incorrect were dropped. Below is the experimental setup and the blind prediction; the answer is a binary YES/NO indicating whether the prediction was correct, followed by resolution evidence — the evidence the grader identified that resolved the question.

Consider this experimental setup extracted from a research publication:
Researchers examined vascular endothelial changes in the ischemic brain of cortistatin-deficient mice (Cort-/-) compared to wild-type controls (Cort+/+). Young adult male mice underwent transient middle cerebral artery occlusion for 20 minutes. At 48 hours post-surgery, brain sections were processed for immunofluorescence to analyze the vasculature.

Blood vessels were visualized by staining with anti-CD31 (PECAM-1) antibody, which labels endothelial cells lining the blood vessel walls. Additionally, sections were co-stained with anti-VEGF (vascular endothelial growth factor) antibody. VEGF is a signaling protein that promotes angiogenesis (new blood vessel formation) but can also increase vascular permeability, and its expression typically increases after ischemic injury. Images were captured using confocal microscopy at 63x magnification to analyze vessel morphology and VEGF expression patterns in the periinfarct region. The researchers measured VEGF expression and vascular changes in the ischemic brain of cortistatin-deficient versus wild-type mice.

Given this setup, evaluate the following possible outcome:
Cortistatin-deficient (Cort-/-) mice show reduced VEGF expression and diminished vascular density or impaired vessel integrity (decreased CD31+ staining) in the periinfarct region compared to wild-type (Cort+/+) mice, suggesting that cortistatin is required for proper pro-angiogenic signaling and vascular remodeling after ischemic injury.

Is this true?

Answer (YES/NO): NO